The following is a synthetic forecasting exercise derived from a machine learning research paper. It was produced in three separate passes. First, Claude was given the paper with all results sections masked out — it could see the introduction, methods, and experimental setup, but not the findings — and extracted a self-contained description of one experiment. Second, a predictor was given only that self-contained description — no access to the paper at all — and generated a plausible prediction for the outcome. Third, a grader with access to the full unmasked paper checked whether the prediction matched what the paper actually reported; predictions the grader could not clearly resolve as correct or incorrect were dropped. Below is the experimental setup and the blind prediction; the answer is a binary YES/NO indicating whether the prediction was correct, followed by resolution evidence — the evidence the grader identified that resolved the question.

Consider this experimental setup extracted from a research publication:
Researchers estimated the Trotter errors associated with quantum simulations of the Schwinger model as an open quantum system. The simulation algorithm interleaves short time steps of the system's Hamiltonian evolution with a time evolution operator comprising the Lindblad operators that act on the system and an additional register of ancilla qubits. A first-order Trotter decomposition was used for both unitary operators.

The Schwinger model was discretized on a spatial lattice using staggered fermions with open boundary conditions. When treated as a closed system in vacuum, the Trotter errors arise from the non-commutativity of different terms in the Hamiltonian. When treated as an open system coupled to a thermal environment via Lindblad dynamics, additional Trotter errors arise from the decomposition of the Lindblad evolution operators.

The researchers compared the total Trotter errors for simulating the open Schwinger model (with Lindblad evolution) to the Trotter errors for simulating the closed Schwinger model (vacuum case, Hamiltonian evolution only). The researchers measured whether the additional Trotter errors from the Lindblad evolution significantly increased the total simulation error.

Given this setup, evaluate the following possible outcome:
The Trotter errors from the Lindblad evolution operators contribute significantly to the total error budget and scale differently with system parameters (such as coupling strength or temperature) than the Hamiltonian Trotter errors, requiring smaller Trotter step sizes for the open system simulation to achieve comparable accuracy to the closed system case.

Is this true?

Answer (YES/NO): NO